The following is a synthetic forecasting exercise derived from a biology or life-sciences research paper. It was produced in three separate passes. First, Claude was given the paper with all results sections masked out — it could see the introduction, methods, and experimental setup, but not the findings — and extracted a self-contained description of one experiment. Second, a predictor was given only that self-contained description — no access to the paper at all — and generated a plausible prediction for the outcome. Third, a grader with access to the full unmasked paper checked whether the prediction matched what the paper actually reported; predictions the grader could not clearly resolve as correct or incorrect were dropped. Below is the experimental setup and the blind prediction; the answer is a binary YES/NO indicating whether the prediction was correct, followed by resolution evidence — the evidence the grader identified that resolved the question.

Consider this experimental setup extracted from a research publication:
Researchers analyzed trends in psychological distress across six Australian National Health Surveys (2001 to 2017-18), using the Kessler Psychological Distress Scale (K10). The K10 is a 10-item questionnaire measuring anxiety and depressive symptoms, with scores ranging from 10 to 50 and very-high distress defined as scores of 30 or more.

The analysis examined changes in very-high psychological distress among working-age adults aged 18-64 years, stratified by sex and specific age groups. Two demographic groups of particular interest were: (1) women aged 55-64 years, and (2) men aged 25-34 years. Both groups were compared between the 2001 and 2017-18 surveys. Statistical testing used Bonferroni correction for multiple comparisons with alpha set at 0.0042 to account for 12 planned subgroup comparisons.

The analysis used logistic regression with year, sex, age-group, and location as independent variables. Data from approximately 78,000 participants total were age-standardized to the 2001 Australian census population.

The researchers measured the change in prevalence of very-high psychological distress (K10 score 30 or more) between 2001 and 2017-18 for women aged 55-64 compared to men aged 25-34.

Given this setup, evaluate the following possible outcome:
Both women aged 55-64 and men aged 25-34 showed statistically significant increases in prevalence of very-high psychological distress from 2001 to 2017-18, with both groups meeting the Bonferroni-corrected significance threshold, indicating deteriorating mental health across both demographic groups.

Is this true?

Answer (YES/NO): YES